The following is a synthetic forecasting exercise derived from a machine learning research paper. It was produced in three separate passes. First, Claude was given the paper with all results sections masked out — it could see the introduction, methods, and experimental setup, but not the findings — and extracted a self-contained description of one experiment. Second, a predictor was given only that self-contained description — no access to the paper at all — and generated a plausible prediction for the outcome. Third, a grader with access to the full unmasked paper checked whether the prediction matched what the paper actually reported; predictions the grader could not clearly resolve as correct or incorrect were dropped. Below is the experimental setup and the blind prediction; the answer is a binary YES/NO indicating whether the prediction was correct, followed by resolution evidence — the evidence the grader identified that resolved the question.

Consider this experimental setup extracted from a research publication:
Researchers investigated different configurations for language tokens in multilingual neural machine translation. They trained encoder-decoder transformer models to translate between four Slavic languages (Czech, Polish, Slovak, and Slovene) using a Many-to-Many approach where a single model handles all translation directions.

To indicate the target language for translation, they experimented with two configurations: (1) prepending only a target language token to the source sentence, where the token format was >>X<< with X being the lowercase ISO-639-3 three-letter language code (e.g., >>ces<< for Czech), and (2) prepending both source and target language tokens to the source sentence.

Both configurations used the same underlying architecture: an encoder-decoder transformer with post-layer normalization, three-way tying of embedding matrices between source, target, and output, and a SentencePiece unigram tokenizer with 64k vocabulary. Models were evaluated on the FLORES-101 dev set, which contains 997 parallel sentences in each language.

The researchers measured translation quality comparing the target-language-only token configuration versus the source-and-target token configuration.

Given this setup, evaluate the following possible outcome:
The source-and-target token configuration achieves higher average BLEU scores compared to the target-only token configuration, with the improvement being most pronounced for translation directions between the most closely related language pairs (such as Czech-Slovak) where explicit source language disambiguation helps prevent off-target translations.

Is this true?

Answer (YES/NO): NO